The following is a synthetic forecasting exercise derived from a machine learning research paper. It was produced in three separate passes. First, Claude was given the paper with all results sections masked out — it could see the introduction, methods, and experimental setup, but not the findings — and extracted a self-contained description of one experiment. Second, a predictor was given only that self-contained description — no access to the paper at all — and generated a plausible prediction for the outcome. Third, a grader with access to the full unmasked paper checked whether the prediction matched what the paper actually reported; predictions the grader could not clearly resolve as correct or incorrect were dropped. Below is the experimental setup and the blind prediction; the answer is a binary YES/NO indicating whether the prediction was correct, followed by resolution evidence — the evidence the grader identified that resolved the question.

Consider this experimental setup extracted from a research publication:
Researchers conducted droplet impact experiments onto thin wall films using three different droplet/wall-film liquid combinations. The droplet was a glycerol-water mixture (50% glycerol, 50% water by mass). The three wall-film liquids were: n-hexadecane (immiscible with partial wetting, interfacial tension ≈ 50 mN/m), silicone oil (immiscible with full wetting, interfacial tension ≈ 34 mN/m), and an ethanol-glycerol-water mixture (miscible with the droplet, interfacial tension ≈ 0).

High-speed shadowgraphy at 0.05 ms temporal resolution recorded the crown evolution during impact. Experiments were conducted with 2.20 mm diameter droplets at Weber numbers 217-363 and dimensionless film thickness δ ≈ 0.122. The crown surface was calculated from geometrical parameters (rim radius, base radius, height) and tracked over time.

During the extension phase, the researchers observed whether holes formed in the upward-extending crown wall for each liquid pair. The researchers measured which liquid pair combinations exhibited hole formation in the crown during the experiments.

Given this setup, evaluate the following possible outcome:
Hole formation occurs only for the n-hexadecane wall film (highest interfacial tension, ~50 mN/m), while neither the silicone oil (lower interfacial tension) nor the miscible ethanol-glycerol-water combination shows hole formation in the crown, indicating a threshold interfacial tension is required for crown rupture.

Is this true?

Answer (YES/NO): NO